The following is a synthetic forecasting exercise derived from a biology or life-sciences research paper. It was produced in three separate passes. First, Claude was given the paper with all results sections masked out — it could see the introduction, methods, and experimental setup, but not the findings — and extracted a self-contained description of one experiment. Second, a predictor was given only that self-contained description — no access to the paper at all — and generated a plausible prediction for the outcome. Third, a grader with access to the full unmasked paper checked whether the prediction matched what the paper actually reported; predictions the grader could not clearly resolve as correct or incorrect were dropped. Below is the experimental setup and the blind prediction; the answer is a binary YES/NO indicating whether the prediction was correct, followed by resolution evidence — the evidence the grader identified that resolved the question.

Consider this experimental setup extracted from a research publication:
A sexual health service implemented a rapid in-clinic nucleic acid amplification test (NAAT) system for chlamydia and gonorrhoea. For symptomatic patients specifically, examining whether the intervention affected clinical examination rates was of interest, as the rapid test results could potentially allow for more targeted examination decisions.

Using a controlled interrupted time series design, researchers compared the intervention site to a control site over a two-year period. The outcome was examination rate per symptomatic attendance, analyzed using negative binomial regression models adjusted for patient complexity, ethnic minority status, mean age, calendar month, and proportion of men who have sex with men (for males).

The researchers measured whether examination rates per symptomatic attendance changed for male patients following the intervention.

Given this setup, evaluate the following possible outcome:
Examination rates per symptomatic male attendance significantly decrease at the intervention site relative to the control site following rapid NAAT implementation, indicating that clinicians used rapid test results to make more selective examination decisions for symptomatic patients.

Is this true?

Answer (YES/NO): NO